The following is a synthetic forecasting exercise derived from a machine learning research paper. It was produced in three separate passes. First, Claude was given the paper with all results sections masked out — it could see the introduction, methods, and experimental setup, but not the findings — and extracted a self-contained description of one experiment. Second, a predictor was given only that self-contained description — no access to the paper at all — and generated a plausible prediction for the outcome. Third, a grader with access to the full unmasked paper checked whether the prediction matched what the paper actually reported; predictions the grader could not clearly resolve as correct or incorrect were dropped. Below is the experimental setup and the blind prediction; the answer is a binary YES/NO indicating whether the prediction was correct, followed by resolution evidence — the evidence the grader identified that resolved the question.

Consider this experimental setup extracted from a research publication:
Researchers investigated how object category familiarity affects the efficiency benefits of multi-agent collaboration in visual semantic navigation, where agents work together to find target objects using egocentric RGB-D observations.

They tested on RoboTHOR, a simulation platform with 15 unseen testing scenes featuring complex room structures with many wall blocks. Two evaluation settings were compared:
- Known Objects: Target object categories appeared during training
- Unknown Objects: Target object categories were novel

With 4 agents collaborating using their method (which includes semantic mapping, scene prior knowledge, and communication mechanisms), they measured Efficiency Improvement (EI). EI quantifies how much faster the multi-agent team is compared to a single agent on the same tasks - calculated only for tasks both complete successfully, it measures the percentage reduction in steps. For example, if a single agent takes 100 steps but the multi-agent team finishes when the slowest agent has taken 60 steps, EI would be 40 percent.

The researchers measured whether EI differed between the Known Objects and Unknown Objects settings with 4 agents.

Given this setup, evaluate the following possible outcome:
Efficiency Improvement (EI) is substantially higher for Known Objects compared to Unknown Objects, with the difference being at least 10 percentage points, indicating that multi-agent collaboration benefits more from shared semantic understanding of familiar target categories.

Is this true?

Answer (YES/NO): NO